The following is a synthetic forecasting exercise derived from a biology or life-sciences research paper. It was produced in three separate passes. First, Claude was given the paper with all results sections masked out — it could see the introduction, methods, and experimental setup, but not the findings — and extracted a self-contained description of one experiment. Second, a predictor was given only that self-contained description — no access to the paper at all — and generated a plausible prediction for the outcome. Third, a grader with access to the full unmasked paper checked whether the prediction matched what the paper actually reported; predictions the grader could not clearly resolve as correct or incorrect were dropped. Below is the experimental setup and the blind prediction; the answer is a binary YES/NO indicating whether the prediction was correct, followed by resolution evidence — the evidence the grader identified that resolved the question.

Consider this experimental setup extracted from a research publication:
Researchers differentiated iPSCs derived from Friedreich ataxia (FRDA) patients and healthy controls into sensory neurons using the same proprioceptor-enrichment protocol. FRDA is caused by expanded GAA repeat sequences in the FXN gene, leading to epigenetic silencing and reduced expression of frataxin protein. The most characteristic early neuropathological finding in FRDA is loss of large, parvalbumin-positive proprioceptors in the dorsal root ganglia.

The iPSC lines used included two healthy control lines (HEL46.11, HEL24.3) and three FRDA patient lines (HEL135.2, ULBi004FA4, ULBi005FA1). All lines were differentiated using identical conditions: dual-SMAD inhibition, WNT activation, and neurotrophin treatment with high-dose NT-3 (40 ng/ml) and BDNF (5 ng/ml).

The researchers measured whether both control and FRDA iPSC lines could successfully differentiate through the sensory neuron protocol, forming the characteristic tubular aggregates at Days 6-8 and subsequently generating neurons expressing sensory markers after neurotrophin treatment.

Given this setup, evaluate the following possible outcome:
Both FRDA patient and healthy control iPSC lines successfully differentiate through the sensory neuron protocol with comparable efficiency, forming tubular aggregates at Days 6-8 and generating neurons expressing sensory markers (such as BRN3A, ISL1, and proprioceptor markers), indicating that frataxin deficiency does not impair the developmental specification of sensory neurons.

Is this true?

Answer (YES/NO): NO